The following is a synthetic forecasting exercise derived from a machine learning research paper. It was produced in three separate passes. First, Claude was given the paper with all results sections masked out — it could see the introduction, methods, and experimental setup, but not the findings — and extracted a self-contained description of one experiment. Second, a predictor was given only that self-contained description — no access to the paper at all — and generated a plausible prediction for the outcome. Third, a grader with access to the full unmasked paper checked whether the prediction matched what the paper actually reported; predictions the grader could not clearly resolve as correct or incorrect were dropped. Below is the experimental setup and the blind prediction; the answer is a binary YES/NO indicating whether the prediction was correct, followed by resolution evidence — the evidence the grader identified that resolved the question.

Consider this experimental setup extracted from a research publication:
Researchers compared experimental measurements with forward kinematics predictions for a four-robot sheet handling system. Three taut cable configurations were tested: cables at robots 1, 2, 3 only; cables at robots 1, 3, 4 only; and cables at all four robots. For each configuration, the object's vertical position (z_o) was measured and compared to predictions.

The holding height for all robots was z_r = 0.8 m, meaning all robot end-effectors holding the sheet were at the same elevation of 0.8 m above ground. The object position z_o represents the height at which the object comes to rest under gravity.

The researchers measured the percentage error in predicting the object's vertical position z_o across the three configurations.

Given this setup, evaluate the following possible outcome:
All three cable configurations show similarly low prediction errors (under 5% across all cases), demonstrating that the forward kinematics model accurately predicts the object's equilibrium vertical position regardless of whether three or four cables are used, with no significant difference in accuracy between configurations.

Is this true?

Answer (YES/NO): YES